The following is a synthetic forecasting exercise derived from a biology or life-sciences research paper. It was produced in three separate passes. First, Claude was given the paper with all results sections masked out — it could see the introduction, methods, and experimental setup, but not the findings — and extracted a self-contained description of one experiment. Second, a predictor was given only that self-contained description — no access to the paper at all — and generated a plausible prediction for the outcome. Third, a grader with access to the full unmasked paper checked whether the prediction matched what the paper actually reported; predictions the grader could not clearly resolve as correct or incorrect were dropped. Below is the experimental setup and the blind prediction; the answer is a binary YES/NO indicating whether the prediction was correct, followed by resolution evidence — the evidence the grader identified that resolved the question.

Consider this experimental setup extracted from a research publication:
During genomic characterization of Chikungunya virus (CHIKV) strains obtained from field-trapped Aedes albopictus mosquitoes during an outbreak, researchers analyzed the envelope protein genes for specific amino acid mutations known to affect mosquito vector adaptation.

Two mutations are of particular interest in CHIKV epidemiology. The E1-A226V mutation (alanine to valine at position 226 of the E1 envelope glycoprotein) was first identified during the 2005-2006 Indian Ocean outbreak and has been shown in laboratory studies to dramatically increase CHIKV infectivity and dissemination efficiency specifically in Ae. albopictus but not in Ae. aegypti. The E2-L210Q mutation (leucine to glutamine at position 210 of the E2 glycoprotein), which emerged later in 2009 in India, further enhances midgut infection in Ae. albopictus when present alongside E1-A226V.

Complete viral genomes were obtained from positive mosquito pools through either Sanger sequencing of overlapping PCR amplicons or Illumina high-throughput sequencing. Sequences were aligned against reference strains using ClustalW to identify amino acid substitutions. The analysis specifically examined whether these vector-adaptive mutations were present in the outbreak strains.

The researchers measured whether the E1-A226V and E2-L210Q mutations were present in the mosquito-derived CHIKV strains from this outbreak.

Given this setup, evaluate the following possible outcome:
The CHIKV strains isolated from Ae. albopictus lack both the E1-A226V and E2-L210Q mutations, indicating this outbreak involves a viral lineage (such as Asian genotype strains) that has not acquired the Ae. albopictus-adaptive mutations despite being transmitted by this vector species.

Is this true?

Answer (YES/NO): NO